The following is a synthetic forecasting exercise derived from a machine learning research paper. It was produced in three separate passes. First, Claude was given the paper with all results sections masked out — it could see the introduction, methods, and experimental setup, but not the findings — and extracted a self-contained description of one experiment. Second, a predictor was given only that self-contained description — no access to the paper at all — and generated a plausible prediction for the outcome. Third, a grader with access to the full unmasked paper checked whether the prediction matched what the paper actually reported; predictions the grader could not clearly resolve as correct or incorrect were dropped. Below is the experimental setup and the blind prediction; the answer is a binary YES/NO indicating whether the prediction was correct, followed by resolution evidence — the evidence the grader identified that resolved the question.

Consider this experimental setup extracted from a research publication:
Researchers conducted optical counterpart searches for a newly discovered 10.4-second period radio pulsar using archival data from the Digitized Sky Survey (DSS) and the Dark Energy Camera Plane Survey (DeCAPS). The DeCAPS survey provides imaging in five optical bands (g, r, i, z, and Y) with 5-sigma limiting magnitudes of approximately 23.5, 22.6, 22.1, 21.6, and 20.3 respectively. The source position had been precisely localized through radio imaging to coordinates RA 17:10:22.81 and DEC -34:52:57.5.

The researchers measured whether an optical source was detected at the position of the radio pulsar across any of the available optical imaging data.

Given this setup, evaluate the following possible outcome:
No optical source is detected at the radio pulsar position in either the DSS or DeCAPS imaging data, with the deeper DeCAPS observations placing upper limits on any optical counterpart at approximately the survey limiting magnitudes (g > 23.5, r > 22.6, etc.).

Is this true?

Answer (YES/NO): YES